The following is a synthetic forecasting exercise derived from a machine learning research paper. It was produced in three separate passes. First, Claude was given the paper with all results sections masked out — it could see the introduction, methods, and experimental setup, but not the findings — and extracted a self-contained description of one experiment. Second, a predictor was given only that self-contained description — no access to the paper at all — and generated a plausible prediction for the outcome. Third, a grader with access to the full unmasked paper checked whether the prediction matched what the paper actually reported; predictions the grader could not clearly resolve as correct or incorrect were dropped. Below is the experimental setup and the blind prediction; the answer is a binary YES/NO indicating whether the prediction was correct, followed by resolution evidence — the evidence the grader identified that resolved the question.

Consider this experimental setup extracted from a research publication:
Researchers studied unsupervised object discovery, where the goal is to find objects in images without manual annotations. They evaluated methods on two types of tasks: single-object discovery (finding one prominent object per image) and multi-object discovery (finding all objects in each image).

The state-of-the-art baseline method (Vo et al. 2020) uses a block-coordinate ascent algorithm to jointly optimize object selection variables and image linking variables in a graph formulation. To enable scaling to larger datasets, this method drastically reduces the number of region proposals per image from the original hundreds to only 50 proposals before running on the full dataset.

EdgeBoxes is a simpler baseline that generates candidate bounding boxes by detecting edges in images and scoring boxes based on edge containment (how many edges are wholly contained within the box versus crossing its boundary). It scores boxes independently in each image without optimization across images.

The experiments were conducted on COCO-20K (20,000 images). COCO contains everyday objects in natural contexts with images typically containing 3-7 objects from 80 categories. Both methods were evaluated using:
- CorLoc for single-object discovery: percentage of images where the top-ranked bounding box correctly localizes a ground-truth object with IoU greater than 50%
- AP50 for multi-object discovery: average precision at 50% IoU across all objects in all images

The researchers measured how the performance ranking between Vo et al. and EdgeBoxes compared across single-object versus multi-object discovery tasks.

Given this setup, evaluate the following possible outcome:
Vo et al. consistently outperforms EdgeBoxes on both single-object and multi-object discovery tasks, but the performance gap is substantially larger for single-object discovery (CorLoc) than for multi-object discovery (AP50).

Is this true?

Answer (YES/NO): YES